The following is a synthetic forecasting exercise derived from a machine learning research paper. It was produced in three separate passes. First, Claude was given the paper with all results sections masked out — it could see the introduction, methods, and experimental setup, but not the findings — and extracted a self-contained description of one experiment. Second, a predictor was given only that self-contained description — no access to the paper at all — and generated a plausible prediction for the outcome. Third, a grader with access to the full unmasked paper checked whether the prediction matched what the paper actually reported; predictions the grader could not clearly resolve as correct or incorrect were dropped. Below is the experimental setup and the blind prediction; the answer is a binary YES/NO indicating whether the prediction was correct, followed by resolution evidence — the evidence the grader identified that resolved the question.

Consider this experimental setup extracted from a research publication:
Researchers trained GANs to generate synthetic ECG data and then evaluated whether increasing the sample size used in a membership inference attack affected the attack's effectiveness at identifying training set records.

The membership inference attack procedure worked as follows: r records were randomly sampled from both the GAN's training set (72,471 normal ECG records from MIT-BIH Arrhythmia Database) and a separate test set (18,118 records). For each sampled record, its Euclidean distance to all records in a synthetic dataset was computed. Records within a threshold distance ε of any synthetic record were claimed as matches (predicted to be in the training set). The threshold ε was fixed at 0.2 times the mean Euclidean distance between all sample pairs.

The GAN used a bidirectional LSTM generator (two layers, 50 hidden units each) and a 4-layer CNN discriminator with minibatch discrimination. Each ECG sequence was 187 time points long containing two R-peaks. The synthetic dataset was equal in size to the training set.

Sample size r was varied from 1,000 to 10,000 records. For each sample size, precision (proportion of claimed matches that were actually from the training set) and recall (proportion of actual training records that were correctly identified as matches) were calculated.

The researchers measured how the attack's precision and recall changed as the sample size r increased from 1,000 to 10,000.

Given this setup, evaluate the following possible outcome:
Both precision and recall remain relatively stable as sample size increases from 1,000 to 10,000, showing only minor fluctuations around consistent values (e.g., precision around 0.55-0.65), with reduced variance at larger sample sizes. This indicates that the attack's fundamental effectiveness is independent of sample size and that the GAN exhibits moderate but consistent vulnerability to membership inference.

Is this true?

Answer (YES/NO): NO